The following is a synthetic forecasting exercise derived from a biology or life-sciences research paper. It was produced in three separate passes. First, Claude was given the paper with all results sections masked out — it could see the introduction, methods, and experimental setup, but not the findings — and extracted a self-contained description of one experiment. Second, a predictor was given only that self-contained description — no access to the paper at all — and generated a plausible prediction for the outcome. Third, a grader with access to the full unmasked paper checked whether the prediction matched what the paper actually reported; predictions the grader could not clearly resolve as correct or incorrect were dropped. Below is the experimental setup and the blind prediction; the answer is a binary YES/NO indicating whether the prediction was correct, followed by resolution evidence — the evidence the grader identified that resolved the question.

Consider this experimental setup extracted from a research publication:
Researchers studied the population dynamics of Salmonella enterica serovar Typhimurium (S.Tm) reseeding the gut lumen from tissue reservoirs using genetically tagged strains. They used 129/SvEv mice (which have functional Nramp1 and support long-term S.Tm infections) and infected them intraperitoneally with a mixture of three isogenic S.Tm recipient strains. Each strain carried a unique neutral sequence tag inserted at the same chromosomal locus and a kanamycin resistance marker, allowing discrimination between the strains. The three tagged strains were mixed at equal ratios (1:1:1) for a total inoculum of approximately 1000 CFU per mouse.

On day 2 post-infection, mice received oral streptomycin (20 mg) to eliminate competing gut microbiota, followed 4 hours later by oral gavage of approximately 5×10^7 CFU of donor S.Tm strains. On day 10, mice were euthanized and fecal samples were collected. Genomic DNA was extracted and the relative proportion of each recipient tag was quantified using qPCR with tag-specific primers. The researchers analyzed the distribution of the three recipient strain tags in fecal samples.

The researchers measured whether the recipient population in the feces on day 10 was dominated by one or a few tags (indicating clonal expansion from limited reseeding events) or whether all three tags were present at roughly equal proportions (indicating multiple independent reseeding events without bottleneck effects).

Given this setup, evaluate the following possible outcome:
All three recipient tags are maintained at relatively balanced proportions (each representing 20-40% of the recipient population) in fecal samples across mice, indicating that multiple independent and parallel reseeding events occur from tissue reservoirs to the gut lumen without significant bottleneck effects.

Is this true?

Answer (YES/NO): NO